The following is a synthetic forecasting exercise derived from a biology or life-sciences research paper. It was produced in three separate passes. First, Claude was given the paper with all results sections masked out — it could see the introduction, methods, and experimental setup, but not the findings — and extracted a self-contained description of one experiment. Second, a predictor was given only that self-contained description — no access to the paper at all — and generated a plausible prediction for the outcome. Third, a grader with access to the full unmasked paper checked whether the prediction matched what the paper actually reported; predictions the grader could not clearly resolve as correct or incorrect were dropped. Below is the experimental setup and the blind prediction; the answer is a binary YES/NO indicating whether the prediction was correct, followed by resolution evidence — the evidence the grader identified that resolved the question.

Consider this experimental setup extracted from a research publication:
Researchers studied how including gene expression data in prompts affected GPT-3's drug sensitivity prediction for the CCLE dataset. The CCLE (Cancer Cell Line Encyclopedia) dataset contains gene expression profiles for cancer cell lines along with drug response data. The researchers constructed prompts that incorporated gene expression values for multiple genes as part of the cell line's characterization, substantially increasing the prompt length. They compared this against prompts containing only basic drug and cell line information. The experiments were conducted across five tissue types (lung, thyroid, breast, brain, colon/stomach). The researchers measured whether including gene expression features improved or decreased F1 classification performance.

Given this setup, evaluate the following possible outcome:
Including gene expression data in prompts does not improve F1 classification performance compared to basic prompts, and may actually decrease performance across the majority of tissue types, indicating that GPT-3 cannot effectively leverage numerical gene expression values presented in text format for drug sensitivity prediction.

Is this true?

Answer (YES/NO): YES